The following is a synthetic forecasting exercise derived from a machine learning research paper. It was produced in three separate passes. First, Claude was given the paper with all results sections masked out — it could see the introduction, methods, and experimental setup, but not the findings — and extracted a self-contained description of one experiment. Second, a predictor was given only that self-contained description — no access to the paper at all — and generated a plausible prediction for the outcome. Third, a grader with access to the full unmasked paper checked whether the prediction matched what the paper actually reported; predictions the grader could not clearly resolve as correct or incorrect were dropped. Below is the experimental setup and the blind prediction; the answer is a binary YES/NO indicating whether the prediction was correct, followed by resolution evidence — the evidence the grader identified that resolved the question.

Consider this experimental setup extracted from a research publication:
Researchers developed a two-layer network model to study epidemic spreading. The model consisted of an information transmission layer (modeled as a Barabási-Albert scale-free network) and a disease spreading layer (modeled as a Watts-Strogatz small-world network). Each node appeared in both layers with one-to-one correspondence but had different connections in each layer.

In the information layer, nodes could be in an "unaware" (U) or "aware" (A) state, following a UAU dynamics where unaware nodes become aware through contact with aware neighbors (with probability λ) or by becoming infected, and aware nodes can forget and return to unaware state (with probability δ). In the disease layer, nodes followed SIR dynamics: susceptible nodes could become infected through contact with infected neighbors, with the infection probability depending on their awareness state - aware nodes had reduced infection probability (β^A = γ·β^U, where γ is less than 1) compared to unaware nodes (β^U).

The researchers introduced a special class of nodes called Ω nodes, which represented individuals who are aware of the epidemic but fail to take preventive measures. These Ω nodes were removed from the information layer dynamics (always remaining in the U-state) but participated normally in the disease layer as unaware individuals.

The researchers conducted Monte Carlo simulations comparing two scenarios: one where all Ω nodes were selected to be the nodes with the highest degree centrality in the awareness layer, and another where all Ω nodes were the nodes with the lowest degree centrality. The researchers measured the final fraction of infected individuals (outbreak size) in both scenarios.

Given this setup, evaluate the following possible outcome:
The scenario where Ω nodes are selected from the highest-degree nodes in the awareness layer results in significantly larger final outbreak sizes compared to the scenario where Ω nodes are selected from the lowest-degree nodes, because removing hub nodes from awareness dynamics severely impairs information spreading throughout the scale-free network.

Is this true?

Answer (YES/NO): YES